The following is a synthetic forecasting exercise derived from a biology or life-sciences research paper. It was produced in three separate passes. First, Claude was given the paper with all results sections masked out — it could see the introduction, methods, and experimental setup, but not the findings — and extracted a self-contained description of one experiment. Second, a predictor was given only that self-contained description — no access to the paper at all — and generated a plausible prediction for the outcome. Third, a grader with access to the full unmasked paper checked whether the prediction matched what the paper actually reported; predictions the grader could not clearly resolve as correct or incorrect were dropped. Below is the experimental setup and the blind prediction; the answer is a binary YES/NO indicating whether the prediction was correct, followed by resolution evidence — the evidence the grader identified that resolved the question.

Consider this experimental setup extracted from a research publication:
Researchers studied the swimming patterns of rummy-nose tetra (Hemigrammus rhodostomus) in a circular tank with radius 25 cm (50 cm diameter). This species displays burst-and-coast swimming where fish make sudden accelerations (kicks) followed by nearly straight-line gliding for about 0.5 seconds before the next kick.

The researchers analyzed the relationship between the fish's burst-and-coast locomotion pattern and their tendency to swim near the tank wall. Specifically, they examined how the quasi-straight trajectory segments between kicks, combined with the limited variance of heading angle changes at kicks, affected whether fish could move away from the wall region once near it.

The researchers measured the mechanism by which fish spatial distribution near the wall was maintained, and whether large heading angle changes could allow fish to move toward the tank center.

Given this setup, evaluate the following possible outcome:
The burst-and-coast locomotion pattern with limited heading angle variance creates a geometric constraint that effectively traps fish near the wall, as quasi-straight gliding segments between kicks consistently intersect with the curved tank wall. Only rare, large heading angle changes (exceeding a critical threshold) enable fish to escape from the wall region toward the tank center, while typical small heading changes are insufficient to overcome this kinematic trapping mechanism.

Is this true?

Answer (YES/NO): YES